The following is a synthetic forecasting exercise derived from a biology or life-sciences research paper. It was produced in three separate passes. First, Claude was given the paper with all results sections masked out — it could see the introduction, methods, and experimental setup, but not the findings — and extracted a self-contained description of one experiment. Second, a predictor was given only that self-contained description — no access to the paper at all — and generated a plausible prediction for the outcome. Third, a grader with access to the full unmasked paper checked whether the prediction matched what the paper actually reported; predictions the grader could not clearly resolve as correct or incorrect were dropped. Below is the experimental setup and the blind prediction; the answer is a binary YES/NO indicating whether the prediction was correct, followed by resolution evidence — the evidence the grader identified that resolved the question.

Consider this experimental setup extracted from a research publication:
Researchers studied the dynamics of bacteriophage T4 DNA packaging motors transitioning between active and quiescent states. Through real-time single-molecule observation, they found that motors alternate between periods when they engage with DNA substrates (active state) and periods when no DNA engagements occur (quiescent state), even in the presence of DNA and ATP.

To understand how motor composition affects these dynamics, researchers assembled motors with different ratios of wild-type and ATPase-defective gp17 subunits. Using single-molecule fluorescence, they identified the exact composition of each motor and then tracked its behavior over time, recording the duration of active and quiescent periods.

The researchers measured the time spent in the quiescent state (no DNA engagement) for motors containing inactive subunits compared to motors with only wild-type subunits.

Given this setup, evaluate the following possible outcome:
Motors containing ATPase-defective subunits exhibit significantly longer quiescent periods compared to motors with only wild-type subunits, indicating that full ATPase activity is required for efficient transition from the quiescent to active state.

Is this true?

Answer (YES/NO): YES